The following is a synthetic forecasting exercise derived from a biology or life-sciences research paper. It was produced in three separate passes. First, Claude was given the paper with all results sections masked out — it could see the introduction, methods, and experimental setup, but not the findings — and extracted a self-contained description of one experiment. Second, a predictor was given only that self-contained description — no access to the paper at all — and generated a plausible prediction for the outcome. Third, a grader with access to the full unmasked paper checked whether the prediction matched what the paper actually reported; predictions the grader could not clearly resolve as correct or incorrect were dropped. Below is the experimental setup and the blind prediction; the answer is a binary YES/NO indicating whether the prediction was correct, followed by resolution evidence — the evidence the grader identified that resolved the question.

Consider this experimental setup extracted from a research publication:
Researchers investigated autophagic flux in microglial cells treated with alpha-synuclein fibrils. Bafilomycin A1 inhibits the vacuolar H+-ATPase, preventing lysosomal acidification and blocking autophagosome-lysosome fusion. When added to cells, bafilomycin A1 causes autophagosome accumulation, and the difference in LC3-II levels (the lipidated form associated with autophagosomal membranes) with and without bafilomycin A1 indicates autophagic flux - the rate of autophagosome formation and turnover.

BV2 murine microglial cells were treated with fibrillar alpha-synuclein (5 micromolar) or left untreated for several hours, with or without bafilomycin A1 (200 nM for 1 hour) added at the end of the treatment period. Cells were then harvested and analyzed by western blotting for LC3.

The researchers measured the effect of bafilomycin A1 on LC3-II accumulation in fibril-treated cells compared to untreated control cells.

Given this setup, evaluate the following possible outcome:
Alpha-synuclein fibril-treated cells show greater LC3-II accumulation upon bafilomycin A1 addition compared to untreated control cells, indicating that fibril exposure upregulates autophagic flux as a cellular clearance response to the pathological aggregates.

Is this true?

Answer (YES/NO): YES